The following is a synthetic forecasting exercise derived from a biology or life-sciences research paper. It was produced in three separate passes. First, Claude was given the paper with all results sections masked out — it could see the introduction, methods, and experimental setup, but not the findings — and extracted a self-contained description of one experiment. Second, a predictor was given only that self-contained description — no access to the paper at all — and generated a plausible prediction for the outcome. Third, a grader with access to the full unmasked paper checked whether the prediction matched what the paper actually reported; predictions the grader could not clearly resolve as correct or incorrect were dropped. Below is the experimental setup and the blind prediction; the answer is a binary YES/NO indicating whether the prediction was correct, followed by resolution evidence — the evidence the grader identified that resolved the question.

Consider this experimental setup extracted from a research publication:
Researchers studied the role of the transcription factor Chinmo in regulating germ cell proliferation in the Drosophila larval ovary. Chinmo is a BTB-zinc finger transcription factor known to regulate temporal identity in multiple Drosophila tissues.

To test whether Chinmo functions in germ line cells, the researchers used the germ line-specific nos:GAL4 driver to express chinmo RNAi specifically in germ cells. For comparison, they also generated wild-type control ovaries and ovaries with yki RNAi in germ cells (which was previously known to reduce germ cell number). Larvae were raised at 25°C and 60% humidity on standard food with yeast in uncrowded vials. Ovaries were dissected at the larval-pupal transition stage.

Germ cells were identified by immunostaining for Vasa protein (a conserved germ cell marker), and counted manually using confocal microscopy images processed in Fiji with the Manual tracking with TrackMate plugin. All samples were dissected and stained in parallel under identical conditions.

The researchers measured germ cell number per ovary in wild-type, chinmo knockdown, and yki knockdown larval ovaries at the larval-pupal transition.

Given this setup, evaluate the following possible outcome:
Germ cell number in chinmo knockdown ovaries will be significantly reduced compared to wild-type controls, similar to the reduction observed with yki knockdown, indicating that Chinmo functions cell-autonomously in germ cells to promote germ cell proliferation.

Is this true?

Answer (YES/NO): NO